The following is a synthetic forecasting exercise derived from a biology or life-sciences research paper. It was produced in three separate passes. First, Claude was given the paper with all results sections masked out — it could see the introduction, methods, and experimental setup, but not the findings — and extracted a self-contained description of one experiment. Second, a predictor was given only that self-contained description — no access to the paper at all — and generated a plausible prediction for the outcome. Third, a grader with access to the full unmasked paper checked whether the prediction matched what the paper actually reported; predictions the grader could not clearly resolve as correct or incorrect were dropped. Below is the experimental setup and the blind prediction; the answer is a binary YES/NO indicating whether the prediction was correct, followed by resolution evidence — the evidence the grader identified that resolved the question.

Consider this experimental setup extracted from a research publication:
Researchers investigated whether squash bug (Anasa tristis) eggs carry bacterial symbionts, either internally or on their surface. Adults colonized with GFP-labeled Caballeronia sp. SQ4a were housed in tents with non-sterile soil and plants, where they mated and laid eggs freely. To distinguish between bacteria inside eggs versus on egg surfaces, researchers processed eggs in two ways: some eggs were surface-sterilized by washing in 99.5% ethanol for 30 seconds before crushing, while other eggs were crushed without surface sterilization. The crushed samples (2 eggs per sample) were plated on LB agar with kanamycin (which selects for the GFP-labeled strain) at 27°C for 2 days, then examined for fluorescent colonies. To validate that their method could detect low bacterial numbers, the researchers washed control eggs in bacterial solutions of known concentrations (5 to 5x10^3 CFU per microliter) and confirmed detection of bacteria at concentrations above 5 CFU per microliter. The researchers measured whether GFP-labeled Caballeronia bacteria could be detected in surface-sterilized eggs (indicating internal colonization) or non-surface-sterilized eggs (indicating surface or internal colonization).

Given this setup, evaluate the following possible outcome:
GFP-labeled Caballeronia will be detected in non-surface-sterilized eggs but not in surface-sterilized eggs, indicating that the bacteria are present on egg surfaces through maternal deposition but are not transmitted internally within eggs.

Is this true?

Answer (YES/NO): NO